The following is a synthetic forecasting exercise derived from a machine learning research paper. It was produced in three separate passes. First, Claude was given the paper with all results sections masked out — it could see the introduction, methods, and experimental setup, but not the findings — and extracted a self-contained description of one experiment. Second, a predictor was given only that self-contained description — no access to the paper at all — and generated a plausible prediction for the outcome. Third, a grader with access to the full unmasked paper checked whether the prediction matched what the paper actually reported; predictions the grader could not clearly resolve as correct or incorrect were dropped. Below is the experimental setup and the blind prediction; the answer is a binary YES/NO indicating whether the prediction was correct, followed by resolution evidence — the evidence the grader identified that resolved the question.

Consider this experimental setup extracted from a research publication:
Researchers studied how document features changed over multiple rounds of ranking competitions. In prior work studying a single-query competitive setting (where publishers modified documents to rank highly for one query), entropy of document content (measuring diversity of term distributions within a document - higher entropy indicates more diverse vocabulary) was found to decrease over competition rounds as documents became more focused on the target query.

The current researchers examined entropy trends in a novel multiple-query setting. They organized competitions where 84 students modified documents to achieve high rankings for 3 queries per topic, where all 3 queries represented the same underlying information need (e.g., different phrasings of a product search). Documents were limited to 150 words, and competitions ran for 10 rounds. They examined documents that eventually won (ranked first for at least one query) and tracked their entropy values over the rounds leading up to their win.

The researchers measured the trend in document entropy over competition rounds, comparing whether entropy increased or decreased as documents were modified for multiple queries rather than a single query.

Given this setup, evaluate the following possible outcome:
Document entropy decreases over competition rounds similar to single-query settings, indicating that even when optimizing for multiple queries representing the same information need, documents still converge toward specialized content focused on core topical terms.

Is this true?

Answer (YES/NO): NO